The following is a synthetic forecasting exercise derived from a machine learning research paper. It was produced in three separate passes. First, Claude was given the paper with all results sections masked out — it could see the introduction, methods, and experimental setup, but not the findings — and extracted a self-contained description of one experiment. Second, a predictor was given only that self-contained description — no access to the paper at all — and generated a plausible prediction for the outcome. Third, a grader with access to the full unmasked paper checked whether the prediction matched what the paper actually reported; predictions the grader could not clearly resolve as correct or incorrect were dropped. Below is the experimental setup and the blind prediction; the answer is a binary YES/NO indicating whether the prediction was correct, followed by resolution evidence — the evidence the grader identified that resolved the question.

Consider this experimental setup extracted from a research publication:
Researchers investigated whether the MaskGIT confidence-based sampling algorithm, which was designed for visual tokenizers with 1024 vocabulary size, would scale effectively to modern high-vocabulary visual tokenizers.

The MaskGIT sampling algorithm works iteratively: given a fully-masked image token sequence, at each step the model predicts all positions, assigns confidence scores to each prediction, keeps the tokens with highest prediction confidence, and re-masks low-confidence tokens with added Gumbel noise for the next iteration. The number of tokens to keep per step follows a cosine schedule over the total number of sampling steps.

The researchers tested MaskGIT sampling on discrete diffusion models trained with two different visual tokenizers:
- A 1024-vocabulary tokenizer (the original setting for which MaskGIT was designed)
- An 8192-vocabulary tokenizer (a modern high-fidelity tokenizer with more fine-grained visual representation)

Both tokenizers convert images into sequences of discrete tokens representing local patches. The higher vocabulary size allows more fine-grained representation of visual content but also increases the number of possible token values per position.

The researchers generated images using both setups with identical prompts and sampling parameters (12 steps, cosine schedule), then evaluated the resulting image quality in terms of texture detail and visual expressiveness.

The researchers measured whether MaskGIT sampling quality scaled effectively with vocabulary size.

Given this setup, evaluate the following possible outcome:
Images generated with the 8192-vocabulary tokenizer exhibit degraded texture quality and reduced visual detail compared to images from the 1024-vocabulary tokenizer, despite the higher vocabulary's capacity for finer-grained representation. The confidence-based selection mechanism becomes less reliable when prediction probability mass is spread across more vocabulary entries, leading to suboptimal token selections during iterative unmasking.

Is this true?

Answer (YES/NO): YES